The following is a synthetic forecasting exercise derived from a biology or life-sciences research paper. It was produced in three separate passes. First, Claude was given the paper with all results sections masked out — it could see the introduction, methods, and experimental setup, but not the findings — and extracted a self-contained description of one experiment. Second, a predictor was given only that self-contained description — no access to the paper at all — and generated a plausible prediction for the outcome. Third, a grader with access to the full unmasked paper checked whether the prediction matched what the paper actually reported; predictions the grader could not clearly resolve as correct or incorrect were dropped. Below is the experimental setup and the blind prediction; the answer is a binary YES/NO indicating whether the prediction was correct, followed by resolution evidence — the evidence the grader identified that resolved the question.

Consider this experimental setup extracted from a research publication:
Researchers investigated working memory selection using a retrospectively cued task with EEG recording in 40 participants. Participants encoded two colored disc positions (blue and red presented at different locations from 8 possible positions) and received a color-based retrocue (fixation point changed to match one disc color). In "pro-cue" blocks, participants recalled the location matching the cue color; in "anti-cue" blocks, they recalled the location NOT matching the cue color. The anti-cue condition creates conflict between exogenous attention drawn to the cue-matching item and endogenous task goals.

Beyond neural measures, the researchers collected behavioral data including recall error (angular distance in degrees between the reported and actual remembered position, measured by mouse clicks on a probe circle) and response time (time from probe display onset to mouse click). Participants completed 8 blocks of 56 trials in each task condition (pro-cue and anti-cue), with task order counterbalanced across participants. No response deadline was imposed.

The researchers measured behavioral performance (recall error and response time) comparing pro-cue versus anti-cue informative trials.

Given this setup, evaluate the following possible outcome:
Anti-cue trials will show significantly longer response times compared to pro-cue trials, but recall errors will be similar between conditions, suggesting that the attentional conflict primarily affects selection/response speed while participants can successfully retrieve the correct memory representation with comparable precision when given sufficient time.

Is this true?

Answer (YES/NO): NO